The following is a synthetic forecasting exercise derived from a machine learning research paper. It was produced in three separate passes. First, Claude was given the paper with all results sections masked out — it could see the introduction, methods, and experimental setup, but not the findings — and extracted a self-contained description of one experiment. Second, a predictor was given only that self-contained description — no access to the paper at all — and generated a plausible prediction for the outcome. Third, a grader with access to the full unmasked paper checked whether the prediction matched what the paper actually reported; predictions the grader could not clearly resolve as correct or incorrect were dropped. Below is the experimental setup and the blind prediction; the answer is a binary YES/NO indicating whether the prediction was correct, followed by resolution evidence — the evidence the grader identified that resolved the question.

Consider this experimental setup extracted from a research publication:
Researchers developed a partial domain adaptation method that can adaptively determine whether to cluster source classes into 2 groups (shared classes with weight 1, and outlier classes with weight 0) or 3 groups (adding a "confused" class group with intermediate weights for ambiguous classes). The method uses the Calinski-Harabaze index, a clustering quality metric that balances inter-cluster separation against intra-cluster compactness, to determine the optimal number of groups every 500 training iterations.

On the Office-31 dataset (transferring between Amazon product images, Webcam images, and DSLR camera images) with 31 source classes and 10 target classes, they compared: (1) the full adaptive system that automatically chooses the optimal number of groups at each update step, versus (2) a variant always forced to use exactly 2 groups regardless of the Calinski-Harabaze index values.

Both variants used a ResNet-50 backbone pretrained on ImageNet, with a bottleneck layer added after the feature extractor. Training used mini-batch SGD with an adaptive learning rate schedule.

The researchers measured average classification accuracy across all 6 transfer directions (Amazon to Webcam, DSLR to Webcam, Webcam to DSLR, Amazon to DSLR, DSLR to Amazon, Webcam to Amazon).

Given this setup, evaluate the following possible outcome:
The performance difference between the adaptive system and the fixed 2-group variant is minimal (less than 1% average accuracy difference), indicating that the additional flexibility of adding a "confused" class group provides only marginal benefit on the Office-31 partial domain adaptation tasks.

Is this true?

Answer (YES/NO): YES